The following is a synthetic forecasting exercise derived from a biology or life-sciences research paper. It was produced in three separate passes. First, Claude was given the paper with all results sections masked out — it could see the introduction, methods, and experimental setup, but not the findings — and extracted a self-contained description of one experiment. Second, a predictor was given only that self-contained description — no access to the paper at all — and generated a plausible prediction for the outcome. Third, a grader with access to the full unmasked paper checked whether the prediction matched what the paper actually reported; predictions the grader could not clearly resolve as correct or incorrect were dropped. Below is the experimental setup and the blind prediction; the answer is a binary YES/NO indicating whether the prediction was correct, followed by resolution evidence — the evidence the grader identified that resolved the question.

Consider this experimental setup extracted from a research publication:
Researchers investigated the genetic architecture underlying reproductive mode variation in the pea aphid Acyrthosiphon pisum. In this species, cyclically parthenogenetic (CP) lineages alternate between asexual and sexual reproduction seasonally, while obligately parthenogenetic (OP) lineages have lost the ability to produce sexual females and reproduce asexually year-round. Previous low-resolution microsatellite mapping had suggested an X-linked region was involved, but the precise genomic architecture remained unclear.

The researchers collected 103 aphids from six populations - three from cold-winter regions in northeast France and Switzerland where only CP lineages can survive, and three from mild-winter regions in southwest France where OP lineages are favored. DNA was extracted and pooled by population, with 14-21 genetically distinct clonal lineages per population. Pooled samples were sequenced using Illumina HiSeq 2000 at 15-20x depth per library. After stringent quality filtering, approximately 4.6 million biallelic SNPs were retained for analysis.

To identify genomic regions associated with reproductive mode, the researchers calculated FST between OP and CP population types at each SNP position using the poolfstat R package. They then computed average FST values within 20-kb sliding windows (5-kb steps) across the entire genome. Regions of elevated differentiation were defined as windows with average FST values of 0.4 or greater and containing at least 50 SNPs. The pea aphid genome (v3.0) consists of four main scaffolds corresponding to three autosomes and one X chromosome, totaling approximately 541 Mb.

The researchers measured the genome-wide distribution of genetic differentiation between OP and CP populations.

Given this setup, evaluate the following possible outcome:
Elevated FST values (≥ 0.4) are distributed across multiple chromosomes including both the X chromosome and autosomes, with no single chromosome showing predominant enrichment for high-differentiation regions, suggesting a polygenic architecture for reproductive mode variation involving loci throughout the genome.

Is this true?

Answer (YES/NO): NO